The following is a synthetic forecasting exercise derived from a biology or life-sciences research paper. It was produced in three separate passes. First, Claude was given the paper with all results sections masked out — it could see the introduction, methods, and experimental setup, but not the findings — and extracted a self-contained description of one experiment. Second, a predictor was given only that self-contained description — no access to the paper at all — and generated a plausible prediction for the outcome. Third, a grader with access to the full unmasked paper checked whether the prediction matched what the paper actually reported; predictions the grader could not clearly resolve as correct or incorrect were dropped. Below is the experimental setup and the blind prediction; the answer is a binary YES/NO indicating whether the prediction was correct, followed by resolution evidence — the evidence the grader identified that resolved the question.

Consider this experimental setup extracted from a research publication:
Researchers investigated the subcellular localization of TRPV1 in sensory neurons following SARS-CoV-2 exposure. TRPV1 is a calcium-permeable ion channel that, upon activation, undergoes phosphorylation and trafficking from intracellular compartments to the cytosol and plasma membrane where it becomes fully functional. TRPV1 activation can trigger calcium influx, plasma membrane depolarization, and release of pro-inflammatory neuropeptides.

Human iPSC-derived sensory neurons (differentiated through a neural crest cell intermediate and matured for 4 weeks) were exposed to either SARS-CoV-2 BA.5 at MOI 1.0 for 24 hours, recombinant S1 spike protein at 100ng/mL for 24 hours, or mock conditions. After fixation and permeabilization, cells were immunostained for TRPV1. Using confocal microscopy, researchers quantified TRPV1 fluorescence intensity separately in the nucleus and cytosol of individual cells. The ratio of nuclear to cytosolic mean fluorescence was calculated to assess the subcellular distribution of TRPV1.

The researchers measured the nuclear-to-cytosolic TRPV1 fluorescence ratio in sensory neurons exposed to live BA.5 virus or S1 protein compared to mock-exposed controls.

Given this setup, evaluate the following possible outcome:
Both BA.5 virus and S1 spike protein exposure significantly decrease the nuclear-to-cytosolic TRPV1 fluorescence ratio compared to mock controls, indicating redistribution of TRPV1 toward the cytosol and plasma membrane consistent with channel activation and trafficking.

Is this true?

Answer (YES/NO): YES